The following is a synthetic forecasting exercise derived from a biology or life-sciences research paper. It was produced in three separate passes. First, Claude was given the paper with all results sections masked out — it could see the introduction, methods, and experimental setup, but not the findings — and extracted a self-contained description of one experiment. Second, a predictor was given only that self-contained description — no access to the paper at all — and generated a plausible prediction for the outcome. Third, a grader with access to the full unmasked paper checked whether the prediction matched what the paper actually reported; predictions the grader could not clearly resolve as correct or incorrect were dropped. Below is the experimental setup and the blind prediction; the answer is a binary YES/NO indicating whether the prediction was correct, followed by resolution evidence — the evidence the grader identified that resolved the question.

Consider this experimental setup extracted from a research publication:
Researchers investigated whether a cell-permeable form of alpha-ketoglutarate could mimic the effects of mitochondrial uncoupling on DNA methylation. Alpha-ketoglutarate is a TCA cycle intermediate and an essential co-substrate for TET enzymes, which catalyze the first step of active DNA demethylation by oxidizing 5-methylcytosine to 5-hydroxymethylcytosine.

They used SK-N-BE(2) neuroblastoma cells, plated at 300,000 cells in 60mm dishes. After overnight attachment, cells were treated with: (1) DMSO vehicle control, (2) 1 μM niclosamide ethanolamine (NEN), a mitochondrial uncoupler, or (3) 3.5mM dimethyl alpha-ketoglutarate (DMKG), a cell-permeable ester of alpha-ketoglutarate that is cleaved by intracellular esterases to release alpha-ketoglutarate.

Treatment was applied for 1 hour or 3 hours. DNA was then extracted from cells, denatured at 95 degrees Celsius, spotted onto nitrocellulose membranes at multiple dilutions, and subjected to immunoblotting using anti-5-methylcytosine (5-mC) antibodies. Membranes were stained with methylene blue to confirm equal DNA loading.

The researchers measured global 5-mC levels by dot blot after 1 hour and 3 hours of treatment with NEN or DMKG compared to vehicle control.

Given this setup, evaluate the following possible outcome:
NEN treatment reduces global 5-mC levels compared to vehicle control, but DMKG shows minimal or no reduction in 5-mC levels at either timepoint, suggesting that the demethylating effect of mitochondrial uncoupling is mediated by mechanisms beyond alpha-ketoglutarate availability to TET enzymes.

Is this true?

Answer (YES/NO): NO